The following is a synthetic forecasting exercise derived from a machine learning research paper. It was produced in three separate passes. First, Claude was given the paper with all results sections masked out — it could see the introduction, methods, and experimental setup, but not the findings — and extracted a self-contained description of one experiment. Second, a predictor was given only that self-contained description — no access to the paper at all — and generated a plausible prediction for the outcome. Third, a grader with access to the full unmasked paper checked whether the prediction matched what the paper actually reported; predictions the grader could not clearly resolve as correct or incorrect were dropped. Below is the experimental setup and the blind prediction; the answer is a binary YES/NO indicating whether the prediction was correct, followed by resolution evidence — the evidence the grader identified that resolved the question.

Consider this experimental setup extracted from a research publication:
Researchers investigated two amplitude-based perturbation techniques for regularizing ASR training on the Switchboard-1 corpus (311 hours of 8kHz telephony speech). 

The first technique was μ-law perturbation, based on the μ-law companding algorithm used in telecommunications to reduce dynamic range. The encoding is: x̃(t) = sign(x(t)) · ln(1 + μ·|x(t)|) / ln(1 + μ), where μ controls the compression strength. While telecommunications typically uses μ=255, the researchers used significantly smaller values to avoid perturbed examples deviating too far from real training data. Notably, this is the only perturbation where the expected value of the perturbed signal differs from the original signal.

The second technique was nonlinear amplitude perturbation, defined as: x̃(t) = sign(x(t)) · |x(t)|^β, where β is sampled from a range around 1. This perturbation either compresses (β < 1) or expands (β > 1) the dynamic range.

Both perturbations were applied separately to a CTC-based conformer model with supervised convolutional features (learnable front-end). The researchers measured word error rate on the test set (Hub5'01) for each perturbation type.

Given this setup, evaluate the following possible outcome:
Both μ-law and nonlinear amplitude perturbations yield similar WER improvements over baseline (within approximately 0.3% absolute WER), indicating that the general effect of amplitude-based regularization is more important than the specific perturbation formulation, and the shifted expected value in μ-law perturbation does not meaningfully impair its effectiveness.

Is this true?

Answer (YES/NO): NO